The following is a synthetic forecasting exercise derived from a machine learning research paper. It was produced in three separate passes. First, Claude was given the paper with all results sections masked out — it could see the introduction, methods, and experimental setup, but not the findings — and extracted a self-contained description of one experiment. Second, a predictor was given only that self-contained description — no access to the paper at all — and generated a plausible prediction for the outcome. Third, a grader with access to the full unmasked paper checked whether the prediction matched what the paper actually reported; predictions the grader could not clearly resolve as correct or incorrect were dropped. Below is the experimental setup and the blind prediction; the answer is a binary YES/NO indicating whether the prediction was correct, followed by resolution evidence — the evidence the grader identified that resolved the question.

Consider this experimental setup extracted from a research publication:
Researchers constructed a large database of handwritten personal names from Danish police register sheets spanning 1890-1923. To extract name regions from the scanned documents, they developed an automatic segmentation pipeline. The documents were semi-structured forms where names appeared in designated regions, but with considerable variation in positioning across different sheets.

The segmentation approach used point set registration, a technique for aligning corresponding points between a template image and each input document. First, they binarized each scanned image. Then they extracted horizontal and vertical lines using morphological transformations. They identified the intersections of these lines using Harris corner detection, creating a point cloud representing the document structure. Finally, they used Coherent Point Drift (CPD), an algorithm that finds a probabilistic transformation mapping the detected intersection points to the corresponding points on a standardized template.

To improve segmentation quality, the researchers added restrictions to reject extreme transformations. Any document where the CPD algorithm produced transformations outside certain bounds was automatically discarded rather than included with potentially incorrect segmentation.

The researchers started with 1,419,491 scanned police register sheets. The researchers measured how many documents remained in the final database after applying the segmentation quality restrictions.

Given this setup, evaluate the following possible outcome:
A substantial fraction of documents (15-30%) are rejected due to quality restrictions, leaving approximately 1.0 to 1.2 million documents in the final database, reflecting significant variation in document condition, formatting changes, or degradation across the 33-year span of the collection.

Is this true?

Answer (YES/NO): YES